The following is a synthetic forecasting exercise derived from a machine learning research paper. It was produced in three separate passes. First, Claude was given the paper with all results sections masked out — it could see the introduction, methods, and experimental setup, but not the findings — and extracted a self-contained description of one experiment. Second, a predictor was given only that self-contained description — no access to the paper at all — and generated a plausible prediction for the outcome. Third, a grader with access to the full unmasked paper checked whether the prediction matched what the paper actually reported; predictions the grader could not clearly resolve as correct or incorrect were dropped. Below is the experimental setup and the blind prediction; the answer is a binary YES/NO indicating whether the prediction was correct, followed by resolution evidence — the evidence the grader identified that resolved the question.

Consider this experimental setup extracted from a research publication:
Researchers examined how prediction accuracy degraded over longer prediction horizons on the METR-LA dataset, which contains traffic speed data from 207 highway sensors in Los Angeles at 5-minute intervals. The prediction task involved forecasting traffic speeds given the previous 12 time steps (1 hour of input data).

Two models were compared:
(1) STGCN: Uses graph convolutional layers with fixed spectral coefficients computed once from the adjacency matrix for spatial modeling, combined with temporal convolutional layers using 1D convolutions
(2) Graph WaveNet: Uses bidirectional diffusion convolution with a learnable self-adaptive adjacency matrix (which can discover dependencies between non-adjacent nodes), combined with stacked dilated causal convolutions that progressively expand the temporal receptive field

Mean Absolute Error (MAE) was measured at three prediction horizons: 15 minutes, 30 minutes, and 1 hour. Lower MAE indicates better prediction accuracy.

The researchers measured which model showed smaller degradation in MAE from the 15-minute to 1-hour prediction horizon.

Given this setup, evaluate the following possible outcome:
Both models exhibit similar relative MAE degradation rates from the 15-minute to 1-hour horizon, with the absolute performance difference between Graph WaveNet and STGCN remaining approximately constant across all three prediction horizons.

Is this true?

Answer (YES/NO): NO